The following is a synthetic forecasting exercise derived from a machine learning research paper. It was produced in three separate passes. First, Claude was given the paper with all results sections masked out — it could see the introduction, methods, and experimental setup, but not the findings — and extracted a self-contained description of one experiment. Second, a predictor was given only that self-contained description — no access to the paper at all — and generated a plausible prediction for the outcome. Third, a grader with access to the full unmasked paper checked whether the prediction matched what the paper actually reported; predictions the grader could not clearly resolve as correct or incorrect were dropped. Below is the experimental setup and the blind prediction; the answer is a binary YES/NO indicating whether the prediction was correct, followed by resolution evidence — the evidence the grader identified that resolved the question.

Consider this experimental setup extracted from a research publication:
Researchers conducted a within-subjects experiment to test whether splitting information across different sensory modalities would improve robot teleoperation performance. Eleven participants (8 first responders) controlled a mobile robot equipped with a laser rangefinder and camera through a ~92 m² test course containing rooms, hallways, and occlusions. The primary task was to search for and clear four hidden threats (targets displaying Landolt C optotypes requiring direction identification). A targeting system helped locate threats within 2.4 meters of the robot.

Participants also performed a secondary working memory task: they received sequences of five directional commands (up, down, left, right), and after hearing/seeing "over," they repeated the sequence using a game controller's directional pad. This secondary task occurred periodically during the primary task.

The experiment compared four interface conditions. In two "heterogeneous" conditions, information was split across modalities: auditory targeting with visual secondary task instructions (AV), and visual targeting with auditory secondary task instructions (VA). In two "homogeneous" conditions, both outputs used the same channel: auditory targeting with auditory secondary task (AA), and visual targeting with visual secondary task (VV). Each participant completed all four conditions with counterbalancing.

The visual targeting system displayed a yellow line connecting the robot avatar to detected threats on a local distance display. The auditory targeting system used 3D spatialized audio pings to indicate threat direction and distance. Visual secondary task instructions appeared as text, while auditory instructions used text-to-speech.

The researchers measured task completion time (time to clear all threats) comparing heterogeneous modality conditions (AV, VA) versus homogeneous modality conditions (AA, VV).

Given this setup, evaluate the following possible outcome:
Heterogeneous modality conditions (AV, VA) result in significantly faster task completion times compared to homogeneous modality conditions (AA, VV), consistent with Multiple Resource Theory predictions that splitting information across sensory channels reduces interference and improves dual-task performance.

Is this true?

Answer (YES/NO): NO